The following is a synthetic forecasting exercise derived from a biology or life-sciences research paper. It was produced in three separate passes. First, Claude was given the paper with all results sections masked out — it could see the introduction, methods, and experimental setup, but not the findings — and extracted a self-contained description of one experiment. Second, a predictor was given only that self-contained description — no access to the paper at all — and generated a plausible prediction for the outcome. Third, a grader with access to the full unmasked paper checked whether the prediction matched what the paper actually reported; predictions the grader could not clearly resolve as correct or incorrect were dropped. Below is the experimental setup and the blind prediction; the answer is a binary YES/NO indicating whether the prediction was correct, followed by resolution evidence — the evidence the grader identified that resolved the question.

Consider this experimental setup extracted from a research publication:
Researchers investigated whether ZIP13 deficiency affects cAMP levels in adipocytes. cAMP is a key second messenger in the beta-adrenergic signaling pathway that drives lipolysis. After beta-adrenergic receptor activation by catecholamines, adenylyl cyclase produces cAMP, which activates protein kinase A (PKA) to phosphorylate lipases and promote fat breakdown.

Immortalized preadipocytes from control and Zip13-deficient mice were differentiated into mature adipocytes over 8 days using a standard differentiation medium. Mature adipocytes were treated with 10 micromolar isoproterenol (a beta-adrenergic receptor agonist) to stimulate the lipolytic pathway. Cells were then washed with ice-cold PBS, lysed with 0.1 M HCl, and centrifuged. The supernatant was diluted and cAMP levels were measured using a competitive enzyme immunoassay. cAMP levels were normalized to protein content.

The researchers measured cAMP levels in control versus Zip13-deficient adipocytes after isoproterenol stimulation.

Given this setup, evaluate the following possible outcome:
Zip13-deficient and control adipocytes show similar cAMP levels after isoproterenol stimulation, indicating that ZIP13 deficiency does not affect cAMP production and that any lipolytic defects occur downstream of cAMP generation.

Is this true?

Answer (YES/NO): NO